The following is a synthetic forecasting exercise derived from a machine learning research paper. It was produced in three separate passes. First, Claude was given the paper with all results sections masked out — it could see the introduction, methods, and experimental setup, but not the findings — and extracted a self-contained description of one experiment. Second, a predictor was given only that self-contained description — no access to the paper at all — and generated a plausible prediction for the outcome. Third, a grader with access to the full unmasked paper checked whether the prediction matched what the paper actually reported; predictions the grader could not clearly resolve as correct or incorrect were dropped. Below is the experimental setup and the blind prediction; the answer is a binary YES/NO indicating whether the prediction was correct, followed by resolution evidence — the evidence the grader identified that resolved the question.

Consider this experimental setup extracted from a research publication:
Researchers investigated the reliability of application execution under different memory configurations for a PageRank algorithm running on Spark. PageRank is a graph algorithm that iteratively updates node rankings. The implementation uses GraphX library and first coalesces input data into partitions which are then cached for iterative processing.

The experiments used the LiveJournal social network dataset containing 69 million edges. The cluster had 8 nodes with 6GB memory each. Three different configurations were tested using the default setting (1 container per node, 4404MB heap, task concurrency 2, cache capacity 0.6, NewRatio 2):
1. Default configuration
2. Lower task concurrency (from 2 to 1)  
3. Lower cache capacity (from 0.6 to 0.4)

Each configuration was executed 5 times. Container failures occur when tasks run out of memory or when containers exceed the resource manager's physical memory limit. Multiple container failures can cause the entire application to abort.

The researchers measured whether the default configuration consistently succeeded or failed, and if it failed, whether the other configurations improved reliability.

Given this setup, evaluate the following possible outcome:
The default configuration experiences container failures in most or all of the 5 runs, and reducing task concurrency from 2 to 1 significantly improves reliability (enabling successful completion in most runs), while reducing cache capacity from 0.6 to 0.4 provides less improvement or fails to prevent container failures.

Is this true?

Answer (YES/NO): NO